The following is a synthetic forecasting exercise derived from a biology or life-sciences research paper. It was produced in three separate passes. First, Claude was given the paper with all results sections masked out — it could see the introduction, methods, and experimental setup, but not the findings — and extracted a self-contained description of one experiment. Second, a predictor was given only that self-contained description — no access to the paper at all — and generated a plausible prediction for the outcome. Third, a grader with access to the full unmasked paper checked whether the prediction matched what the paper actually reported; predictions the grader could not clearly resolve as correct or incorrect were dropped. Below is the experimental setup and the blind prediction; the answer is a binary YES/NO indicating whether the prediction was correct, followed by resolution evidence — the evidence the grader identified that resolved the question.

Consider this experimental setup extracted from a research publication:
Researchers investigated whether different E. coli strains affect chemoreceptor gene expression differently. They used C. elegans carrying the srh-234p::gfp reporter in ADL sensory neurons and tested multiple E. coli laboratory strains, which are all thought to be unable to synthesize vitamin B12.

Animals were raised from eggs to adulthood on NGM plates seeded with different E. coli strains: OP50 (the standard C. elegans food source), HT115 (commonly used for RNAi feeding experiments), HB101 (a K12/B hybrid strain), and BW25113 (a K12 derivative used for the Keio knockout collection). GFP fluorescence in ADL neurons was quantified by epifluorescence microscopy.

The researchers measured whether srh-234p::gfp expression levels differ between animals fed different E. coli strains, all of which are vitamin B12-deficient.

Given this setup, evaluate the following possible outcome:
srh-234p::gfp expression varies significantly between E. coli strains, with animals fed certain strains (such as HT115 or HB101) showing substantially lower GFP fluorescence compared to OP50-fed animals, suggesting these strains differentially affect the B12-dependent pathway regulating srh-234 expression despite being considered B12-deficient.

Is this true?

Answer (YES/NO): YES